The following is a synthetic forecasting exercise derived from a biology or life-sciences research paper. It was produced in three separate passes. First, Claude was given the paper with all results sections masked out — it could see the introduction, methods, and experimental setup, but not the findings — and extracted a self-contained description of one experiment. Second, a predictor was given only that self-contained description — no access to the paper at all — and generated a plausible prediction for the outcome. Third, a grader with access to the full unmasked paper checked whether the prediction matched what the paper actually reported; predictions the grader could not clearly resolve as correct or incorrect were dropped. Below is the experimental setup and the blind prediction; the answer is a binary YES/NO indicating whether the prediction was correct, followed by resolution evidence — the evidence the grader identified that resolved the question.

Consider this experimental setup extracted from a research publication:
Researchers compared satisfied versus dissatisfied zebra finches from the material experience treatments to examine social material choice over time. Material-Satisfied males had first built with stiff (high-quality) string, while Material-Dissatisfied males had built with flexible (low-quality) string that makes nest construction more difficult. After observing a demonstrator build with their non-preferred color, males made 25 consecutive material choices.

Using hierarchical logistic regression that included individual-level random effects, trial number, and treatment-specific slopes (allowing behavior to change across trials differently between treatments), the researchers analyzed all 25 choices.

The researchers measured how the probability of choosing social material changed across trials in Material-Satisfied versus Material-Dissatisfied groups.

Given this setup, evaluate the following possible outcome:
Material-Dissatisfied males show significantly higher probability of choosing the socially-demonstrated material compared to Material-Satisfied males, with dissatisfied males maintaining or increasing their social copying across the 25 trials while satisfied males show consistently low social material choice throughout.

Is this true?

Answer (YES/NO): NO